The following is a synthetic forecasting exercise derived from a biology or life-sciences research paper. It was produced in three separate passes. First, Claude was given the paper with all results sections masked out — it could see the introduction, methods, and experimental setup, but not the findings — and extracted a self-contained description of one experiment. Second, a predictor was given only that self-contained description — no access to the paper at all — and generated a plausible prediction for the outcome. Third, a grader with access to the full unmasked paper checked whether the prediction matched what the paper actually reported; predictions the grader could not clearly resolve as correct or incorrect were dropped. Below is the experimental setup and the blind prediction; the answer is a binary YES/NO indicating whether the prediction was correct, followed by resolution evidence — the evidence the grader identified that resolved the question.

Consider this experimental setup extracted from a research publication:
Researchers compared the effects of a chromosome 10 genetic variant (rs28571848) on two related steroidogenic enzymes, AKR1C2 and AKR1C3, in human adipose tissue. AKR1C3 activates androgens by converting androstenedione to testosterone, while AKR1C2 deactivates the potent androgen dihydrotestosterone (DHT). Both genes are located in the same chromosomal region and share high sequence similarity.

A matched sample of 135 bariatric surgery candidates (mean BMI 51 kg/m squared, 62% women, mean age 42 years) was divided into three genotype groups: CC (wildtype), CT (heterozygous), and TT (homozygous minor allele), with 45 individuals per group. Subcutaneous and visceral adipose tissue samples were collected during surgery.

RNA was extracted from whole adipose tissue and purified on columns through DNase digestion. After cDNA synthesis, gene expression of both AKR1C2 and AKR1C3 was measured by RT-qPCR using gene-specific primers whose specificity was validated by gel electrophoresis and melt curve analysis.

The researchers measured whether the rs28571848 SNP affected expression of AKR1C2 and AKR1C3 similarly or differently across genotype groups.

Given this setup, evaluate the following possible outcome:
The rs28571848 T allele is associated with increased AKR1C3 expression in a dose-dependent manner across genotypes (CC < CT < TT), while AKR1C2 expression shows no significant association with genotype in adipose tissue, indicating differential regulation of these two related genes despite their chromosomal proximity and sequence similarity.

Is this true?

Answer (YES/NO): NO